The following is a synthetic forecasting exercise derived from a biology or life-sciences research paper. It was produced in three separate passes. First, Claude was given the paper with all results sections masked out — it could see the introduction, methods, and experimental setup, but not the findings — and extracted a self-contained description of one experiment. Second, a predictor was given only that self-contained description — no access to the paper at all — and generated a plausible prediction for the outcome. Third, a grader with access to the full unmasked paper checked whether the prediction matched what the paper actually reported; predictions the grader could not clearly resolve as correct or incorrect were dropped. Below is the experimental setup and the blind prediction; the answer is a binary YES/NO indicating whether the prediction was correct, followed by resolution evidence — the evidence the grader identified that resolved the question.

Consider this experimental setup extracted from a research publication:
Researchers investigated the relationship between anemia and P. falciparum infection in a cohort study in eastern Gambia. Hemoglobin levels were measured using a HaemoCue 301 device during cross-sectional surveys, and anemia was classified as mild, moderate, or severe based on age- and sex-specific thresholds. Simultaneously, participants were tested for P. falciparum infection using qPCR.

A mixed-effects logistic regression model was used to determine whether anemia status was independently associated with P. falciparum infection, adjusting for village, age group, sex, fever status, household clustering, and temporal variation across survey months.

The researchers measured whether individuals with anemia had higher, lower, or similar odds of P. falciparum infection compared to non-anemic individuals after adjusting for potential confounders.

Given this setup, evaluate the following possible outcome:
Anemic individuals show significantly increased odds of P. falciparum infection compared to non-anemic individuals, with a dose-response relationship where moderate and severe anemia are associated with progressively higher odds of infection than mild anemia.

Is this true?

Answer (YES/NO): NO